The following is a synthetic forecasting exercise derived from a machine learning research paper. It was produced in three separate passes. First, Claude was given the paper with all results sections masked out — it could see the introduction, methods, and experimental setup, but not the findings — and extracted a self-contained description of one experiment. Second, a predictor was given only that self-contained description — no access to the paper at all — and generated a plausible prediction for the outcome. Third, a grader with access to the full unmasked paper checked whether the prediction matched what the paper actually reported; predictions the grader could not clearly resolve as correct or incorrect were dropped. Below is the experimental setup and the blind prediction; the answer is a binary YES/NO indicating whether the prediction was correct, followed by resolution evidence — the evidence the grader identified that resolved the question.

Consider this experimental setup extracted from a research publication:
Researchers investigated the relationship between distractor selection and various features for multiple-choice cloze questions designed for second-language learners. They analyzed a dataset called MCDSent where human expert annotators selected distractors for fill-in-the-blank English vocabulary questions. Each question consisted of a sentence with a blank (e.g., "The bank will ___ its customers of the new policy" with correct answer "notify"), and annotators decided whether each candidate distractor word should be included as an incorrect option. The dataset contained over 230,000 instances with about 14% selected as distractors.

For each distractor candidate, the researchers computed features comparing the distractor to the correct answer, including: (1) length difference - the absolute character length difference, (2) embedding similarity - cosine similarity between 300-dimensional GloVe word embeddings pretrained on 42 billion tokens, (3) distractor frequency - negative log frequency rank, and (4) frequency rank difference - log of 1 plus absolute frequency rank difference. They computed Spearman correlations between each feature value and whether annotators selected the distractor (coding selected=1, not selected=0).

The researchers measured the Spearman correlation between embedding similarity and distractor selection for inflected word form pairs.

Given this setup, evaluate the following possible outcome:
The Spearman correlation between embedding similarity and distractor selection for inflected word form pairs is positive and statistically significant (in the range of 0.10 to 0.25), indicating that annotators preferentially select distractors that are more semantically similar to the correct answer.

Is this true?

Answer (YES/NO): NO